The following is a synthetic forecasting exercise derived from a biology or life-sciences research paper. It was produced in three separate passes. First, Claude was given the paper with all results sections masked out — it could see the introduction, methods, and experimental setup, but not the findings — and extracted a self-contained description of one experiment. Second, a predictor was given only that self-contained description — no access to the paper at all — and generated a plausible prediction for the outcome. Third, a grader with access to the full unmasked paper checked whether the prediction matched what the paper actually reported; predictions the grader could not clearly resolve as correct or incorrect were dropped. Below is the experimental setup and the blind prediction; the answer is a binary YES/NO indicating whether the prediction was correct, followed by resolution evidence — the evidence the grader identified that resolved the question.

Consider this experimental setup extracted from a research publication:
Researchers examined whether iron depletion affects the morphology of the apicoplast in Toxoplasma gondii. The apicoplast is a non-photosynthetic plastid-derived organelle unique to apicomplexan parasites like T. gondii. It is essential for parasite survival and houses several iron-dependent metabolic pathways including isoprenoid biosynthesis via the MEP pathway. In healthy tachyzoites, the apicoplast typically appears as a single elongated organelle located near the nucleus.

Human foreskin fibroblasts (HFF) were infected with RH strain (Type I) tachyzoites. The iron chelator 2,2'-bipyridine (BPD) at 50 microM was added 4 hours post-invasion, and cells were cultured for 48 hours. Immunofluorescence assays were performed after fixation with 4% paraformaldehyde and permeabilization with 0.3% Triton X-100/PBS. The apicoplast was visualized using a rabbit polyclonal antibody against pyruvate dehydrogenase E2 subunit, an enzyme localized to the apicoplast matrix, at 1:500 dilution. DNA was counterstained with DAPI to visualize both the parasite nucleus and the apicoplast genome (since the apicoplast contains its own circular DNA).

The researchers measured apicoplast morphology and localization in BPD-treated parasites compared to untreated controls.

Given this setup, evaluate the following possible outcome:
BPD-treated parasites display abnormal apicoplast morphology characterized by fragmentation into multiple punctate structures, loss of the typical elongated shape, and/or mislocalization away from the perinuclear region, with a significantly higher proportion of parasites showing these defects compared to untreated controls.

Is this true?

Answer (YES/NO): NO